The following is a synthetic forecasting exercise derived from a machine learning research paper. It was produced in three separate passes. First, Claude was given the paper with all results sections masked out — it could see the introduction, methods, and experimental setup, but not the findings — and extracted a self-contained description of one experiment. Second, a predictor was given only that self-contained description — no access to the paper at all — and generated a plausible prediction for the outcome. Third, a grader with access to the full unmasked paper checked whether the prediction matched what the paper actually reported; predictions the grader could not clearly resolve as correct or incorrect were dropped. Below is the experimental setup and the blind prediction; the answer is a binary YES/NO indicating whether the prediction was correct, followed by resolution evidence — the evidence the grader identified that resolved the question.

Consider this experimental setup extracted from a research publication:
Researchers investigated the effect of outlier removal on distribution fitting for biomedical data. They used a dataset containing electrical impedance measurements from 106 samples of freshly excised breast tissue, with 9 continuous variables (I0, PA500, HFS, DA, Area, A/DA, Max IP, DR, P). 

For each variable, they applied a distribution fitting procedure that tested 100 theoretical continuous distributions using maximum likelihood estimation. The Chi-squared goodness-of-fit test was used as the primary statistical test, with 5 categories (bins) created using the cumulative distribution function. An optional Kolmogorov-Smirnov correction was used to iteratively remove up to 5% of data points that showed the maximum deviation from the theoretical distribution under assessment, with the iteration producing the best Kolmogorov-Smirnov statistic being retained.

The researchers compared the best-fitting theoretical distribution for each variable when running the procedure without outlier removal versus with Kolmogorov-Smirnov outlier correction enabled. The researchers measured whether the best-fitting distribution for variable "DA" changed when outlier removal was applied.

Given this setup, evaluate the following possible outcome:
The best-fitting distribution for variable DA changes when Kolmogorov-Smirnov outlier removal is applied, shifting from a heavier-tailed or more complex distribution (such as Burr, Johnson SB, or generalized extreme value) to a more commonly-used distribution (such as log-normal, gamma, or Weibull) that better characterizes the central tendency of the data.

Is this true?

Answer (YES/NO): NO